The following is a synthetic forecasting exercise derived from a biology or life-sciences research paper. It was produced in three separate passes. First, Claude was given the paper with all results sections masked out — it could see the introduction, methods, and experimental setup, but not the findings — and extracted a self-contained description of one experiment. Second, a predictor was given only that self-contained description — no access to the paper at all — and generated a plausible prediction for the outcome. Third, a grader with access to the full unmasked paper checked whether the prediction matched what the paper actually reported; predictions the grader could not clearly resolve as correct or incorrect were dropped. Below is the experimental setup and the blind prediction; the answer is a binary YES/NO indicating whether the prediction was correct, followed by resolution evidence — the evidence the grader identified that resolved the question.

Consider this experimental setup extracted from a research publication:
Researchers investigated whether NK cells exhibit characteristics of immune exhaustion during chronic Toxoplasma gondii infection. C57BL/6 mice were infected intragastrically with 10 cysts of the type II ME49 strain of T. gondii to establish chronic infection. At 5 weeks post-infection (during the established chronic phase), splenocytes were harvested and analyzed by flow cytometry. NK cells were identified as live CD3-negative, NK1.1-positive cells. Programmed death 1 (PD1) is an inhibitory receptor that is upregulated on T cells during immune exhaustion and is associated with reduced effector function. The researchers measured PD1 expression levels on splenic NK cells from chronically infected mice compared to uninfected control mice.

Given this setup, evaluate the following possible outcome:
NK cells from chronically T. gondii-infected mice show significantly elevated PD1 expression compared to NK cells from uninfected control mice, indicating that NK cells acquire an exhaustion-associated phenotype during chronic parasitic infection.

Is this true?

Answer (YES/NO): NO